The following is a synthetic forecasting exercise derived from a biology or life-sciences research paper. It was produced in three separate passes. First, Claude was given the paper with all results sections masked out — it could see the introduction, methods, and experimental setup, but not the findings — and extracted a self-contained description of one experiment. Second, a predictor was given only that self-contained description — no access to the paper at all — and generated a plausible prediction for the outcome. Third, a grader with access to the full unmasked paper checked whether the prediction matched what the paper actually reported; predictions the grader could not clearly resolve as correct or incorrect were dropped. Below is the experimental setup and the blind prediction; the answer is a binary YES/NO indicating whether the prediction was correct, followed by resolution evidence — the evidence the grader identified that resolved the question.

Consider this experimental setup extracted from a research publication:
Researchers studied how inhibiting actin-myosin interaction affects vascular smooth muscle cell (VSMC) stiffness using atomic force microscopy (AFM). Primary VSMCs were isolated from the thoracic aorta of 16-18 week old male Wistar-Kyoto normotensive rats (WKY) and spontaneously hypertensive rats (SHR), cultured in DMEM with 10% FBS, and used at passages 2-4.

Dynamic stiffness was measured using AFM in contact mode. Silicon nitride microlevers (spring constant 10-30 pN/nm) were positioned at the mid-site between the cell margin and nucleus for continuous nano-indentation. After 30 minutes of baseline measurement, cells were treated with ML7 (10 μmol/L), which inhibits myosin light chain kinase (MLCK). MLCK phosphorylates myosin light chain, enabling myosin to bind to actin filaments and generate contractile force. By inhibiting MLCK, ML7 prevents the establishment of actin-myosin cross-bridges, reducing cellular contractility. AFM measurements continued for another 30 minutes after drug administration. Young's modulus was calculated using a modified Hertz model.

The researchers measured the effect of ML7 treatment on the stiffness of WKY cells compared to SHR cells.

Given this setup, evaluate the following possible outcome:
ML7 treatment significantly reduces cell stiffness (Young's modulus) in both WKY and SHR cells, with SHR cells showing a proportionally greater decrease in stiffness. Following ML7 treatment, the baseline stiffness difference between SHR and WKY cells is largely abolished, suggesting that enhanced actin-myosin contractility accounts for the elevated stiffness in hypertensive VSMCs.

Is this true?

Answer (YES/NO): NO